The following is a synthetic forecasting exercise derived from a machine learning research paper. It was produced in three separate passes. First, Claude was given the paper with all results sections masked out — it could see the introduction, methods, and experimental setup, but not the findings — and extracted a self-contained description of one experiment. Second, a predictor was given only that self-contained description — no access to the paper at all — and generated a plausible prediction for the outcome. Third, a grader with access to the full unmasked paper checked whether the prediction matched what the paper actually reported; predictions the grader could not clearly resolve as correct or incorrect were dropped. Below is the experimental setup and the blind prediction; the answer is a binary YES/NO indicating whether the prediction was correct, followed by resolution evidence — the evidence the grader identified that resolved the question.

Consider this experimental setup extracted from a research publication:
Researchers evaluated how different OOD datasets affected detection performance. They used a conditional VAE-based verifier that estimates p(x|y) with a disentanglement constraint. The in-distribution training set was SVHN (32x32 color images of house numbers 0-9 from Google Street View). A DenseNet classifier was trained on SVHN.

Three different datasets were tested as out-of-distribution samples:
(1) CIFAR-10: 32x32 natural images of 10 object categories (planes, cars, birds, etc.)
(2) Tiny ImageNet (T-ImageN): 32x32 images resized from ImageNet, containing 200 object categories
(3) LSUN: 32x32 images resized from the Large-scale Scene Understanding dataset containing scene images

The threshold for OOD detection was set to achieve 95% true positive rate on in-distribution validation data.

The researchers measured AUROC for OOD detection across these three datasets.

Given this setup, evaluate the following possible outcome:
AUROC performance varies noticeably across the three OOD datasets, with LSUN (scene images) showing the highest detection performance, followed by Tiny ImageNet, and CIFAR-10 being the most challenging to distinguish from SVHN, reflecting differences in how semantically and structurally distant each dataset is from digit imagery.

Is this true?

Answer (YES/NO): NO